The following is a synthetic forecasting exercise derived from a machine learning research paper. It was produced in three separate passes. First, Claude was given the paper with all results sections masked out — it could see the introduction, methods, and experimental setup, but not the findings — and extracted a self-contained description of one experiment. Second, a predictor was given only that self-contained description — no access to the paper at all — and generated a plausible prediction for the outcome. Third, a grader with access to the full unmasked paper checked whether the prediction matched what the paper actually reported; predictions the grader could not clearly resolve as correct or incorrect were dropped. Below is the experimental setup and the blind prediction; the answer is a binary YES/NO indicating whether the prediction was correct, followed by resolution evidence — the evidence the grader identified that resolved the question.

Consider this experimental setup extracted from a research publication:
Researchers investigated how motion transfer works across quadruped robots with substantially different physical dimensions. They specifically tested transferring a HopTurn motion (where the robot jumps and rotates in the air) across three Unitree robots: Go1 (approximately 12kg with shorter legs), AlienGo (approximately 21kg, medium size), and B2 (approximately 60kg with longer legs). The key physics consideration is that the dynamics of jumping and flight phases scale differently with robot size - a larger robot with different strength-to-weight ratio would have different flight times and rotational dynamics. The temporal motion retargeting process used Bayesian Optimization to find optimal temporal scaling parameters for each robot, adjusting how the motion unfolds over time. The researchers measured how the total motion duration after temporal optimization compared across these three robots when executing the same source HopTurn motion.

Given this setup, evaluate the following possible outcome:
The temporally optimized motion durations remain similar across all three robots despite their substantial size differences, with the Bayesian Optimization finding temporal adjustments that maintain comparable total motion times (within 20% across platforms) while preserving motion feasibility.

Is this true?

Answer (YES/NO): YES